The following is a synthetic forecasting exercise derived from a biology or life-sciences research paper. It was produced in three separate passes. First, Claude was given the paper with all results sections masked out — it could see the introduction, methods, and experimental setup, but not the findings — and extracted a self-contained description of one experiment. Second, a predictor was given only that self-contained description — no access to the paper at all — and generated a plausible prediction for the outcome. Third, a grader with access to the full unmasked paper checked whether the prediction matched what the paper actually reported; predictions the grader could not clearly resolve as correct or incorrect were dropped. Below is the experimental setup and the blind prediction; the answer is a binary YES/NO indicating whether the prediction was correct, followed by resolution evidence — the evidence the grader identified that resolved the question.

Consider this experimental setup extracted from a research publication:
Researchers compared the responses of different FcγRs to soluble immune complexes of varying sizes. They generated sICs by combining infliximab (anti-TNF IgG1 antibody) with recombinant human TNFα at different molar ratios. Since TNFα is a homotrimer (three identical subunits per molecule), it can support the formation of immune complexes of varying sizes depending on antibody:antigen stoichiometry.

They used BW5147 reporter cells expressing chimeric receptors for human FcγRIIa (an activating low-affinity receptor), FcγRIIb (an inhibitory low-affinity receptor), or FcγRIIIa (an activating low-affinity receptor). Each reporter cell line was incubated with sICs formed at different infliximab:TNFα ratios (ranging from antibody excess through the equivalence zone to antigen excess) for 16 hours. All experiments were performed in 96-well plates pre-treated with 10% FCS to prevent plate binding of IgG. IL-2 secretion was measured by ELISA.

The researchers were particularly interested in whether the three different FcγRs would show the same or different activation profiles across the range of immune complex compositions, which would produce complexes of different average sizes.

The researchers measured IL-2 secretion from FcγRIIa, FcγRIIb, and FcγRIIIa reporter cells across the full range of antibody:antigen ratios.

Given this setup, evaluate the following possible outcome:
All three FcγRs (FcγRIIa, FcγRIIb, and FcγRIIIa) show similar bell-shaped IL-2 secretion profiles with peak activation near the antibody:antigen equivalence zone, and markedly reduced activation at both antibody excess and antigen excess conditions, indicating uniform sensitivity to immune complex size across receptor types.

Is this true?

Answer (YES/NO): NO